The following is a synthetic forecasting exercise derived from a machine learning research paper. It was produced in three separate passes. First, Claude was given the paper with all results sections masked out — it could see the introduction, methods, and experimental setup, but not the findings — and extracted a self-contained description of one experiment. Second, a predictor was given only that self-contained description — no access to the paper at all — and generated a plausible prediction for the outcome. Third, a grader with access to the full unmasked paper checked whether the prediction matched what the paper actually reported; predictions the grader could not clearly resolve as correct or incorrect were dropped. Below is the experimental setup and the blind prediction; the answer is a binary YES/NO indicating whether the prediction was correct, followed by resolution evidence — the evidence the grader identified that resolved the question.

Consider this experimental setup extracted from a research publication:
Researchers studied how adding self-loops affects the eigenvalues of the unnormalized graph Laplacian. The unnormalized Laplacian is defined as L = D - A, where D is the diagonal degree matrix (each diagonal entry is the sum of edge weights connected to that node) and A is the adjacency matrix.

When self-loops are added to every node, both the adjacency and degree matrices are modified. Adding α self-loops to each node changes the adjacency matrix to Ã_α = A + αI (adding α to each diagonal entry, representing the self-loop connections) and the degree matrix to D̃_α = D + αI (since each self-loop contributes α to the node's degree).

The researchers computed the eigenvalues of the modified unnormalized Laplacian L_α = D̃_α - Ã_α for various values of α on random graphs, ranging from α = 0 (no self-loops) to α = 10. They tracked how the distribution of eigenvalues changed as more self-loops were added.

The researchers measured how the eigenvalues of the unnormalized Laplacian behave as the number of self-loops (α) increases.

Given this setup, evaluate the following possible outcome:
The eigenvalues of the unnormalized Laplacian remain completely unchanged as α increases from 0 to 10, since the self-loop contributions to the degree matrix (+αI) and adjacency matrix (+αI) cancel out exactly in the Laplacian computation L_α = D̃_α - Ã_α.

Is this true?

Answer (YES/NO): YES